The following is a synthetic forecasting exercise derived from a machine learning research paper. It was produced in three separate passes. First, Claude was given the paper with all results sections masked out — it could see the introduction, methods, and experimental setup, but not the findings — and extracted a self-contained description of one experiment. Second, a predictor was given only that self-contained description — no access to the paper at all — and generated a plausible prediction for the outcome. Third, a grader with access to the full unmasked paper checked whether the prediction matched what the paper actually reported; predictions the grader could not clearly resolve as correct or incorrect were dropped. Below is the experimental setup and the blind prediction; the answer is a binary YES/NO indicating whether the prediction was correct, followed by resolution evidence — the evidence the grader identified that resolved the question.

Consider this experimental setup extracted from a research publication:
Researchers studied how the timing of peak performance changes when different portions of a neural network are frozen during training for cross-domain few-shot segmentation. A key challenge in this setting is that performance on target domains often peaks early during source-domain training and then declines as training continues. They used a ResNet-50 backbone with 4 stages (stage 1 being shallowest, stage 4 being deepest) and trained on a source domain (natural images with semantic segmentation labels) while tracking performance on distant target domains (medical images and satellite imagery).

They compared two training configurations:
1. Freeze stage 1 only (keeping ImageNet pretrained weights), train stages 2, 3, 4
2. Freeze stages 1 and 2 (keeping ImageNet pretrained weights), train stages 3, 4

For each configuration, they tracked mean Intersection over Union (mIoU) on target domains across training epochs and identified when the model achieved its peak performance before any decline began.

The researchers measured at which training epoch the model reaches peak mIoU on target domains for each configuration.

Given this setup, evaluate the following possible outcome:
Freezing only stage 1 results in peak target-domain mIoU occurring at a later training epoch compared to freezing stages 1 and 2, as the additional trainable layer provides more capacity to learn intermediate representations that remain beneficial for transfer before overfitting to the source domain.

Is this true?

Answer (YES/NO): NO